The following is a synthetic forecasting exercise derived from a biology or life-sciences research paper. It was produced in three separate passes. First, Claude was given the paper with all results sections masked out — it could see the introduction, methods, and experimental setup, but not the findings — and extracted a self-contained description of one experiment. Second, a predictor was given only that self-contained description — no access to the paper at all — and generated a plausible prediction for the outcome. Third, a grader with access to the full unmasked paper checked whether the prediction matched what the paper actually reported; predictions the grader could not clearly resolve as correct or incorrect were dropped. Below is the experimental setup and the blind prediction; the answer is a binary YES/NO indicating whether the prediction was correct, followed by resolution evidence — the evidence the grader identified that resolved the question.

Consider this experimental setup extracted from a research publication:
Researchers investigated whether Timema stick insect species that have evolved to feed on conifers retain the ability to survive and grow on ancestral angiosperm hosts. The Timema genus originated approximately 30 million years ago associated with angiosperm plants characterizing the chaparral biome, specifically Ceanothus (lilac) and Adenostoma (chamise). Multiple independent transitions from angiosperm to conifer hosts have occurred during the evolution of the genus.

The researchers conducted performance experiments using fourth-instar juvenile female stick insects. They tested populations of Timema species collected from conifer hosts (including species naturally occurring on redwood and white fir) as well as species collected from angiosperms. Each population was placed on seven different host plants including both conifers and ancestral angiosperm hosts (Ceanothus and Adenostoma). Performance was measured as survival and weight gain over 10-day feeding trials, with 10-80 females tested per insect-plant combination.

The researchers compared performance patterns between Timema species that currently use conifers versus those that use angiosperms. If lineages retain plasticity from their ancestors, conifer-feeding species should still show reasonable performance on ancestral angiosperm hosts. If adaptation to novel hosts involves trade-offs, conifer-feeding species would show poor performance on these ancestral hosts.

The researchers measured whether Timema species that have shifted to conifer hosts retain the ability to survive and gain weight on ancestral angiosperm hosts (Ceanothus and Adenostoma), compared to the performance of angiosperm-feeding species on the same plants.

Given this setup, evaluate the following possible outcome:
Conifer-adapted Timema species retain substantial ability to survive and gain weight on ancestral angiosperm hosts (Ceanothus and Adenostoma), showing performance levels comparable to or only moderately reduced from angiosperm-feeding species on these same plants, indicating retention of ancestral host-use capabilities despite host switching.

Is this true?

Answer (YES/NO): YES